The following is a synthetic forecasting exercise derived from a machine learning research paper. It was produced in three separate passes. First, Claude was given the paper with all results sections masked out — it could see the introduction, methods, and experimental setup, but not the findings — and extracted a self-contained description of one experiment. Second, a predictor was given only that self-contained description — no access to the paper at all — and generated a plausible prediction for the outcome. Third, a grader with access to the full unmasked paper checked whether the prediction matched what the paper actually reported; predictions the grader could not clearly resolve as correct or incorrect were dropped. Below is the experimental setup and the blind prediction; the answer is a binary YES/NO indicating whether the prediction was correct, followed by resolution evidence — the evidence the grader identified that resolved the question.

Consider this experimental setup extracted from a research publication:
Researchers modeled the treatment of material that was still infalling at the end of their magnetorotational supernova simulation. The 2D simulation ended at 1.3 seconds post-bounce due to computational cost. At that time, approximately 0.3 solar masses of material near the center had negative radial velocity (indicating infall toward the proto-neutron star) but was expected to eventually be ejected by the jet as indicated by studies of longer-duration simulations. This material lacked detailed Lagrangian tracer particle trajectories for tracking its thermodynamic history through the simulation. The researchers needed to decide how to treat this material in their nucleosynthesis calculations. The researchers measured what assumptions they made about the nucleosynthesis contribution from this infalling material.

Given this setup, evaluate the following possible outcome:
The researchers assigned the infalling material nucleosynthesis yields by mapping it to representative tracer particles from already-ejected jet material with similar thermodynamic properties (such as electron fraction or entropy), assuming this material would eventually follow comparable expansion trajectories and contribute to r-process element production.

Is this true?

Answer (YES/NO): NO